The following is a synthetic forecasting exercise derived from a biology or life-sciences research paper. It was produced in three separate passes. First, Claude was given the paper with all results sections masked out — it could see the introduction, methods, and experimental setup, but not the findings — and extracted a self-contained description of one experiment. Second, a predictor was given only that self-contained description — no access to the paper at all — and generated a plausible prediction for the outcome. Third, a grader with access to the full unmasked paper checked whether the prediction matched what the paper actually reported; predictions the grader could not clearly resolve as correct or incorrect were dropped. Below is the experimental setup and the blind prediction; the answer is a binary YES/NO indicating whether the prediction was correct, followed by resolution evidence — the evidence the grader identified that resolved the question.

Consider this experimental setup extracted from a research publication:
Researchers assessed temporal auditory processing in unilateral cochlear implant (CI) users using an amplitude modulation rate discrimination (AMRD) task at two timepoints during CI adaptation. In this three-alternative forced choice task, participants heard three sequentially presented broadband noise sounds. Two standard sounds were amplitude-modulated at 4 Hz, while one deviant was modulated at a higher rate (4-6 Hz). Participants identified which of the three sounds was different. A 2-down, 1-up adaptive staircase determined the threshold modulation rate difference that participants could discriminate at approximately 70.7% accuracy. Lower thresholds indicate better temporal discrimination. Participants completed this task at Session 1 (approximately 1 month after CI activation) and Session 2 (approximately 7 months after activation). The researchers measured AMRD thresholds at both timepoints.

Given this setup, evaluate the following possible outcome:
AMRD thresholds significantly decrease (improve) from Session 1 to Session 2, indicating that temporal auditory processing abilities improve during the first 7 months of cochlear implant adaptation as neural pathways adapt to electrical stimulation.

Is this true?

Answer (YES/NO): YES